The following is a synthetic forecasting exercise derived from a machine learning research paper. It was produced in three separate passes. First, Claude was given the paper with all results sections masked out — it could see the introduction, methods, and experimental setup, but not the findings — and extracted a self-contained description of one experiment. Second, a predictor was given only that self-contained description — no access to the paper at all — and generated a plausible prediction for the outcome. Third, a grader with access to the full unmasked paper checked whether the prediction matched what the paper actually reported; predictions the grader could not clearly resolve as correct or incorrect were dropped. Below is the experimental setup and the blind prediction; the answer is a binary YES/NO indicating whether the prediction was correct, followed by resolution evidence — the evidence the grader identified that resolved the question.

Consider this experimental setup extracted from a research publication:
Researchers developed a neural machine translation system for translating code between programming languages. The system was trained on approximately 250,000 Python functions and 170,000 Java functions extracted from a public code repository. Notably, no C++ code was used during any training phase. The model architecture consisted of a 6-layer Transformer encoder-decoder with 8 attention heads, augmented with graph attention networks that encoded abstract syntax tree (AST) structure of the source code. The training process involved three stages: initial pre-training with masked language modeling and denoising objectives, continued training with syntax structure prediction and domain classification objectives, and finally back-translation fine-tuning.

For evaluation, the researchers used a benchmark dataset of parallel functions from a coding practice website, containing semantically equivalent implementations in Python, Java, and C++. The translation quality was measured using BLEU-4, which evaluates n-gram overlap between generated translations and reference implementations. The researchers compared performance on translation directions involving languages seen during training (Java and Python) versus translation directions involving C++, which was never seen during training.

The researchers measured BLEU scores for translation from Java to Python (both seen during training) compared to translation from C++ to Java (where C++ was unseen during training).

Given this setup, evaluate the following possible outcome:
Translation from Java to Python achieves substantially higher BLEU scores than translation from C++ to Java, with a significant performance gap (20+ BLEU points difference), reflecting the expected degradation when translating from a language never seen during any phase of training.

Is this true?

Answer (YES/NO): NO